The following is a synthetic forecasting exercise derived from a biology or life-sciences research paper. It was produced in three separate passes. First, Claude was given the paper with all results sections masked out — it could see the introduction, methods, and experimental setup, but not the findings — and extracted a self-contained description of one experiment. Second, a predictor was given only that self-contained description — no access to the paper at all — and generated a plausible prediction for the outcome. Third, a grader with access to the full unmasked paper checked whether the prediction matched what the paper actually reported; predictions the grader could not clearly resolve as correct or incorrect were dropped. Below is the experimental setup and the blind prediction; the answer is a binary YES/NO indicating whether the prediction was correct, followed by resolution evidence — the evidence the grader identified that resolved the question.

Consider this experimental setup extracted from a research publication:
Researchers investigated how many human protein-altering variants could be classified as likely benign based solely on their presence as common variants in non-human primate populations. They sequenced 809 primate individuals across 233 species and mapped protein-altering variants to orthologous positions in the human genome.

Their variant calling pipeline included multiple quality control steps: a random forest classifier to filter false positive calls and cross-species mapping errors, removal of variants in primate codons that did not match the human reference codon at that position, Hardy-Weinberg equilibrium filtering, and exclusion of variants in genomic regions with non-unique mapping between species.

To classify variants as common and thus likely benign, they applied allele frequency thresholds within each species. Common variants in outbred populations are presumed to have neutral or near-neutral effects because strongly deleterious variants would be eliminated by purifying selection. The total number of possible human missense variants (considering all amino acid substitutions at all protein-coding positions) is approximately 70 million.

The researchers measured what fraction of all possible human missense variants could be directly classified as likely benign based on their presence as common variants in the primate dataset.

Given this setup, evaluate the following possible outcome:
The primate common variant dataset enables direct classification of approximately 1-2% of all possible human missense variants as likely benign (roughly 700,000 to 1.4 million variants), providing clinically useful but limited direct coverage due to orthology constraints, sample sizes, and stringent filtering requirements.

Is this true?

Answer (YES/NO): NO